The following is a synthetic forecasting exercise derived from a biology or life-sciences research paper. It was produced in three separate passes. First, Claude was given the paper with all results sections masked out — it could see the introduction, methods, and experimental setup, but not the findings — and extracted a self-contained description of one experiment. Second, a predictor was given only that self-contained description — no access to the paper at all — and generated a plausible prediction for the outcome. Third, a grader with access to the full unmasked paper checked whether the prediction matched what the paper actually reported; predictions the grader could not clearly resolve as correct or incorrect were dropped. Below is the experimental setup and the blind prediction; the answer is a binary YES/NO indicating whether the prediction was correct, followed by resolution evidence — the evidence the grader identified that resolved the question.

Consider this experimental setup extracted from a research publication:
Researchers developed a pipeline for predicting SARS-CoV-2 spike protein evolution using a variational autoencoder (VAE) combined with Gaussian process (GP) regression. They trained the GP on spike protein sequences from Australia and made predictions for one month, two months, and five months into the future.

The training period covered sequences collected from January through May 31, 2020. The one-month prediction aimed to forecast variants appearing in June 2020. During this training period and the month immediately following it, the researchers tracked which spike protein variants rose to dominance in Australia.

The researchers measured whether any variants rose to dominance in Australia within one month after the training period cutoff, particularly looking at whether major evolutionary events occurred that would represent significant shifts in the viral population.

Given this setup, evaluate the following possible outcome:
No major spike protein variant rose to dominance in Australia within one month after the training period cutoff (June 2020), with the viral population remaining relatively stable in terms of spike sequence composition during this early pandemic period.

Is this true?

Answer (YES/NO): YES